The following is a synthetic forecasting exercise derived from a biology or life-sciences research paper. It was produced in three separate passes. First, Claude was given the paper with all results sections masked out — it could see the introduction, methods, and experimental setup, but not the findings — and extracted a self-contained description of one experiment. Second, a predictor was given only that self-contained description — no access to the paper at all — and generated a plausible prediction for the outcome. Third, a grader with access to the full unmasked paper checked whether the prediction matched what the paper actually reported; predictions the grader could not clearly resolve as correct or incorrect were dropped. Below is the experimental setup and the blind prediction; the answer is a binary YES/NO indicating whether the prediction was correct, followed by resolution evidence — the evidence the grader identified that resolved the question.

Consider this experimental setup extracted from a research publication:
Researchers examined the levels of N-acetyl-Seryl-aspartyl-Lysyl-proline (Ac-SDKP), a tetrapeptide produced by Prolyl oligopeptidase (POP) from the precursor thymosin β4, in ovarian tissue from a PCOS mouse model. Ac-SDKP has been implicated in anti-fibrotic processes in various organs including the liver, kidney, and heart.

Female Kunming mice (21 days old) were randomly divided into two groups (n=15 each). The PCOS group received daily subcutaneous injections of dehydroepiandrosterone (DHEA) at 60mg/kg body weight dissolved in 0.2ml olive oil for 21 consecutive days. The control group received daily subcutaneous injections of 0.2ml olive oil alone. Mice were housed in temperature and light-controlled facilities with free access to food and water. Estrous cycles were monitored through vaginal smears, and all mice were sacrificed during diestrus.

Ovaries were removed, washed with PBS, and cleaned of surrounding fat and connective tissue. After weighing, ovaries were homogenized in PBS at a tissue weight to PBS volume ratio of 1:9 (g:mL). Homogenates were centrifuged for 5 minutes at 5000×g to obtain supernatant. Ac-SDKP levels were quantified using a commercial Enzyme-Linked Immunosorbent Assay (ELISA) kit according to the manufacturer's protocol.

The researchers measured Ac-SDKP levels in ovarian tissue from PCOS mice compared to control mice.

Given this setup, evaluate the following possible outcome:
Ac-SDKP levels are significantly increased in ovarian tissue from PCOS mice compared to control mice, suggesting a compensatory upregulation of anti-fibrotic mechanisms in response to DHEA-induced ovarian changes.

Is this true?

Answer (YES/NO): NO